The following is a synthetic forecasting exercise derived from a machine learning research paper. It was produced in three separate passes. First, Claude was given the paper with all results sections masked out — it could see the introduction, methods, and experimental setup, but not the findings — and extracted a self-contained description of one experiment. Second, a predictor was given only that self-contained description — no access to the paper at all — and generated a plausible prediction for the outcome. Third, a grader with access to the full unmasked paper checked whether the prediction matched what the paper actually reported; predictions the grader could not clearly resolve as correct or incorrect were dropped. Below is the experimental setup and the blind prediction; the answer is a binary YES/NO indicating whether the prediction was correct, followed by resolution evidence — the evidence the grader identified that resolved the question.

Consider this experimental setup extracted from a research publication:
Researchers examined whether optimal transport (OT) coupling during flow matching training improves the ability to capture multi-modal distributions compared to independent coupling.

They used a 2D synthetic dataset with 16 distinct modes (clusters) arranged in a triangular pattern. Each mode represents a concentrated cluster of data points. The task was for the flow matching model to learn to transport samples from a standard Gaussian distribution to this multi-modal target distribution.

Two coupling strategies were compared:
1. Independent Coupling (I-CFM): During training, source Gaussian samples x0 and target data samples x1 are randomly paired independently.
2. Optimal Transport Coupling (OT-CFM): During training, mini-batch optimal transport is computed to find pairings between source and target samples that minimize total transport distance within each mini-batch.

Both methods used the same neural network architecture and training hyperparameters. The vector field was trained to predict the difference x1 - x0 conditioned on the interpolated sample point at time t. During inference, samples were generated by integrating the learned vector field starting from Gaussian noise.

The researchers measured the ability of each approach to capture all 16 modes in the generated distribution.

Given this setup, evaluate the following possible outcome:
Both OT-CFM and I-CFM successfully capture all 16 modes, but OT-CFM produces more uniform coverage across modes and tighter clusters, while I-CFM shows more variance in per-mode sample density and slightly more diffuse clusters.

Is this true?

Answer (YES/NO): NO